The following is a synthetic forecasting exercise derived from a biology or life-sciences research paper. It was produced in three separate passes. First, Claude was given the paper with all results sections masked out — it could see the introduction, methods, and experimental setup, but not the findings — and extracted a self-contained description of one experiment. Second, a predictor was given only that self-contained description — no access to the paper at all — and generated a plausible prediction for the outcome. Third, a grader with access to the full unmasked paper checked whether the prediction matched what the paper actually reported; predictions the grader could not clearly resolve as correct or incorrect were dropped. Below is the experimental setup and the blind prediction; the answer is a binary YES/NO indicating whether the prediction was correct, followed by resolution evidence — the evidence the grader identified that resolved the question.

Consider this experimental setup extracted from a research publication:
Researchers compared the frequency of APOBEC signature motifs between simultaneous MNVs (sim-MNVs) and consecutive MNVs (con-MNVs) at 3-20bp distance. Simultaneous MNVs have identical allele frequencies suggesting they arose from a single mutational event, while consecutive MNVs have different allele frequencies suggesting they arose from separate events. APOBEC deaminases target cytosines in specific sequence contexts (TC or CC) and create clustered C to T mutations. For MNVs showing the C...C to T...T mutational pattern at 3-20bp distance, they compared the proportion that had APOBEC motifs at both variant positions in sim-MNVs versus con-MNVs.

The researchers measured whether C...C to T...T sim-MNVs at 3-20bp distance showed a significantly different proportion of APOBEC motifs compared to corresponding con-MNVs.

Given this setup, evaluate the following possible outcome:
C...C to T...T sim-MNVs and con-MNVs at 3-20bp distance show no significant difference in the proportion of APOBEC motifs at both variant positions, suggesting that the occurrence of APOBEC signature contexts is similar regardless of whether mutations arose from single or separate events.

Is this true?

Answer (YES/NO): NO